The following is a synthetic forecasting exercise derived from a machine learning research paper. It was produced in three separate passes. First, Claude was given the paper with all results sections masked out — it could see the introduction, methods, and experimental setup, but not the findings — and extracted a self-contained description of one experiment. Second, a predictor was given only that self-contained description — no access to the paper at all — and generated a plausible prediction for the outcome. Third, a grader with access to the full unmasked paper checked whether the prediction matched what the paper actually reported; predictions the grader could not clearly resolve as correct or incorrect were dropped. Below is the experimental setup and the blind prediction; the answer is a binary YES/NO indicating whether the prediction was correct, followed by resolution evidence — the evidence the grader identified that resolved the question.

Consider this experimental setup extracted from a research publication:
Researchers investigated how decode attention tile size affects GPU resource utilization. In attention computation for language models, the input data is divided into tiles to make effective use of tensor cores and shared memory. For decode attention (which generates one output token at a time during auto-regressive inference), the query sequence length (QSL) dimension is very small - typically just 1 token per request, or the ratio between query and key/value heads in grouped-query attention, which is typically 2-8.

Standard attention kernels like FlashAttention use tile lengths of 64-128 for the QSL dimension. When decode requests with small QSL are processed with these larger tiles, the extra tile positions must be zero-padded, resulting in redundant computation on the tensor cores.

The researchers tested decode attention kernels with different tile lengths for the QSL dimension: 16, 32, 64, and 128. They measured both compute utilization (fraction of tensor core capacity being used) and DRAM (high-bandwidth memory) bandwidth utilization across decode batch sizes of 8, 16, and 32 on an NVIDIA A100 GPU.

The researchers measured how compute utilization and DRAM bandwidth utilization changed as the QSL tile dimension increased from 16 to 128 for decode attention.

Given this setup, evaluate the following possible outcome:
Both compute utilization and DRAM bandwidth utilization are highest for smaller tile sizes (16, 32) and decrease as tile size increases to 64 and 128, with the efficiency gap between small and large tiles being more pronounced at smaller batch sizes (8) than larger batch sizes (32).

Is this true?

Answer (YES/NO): NO